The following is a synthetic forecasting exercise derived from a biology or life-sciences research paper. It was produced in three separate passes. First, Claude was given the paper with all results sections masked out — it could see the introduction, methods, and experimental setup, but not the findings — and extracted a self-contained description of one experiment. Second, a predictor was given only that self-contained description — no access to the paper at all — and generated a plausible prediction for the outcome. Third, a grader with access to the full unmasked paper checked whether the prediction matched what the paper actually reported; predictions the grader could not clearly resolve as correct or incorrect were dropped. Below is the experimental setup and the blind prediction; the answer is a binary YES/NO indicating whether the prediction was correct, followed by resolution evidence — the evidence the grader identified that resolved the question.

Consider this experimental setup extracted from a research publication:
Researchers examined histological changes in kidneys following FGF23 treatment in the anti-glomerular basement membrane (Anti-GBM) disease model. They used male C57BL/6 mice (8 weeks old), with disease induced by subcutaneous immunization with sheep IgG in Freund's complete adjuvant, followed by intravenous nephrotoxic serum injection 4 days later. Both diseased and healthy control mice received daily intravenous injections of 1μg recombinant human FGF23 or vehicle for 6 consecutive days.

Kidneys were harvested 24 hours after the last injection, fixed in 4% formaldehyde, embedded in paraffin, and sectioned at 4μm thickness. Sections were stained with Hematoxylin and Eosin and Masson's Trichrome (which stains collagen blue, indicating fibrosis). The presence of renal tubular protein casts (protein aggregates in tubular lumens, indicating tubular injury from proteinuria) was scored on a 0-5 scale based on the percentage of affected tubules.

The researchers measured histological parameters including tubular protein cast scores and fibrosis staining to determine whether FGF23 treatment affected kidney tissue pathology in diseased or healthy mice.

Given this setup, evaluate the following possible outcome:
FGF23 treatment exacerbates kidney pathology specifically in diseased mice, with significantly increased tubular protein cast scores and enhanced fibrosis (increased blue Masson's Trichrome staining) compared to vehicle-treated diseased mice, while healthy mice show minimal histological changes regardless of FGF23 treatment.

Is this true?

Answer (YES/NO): NO